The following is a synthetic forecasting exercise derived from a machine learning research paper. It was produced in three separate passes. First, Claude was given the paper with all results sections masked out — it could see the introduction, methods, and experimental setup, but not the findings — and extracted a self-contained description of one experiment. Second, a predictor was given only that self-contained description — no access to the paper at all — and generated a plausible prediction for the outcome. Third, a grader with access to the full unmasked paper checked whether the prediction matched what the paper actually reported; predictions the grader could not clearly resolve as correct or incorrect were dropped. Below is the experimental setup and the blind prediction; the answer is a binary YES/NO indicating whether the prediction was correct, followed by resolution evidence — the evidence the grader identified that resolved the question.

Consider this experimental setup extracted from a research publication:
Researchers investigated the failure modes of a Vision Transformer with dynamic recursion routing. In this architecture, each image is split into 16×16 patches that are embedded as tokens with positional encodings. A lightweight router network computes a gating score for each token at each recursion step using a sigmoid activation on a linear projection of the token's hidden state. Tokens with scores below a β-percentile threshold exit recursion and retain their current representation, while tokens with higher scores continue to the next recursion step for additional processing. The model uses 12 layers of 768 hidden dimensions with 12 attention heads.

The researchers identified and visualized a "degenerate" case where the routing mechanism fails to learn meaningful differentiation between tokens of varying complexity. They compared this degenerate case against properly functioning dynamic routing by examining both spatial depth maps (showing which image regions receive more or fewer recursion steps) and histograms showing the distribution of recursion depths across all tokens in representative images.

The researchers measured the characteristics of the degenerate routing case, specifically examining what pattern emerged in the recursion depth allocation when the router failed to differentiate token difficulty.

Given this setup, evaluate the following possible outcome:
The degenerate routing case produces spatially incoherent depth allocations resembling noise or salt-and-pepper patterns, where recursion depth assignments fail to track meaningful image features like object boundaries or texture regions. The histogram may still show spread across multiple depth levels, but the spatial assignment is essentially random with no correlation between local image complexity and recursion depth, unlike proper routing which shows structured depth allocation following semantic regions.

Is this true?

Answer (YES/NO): NO